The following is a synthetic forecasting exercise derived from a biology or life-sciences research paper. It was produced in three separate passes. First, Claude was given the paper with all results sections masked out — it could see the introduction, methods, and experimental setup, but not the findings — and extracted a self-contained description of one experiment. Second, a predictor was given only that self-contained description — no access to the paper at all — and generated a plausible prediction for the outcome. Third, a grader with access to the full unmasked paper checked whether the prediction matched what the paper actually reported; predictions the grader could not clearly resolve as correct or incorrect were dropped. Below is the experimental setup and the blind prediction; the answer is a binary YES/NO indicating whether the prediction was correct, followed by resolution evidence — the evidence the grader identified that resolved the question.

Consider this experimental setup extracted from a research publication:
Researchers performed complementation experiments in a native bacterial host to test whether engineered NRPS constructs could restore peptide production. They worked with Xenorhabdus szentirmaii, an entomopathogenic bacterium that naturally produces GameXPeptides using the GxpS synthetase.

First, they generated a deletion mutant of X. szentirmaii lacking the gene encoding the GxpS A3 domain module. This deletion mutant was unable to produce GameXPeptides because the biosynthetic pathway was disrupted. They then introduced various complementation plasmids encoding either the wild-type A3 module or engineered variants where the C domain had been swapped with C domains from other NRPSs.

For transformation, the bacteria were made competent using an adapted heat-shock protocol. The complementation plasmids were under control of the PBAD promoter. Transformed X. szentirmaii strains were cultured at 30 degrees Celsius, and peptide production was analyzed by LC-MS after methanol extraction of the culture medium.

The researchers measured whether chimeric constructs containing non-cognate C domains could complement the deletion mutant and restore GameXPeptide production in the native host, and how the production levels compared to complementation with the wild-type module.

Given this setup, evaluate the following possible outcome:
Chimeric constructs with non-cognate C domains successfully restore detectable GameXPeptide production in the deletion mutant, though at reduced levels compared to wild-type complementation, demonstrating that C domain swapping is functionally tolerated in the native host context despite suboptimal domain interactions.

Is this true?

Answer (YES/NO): NO